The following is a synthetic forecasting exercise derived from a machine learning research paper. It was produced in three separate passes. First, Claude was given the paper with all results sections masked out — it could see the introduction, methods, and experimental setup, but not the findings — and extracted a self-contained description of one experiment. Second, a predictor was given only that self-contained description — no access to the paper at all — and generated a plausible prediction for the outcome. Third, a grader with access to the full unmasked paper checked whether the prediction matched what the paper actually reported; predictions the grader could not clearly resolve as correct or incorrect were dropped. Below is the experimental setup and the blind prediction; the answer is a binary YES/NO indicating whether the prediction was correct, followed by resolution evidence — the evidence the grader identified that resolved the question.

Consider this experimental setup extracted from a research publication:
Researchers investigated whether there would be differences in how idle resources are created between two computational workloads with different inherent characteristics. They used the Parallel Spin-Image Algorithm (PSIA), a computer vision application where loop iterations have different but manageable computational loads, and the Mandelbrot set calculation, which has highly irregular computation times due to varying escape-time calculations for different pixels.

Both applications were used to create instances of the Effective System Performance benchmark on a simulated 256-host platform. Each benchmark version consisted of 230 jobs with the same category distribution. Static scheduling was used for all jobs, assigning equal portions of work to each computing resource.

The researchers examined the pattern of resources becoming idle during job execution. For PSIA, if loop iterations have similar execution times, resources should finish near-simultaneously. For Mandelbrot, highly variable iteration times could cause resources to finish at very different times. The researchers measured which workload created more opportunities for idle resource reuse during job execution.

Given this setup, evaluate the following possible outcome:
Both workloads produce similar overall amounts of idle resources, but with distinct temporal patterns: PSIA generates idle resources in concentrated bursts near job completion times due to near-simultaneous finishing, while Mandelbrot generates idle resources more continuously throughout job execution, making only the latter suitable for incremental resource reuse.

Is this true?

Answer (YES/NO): NO